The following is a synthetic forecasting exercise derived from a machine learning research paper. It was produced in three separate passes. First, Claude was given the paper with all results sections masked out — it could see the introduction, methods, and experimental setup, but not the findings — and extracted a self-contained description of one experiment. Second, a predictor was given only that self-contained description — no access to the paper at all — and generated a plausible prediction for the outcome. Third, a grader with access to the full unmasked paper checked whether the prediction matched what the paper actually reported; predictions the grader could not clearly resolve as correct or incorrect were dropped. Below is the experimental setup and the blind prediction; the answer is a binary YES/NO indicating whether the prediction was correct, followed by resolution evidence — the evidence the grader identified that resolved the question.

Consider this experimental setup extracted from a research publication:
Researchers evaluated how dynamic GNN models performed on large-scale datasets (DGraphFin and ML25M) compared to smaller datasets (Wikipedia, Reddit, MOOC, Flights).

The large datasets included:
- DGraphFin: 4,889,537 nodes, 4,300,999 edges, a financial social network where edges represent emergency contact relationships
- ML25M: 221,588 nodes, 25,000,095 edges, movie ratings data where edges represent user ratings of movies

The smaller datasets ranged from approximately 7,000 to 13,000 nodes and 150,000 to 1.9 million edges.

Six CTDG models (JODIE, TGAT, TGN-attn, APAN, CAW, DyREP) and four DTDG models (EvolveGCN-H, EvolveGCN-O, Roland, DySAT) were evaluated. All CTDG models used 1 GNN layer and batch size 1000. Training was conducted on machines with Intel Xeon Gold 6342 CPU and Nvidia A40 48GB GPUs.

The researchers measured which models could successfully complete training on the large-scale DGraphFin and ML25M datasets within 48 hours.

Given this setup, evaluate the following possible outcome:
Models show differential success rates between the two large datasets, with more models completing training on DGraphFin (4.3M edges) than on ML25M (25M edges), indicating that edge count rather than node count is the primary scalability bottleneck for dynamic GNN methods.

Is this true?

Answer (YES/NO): NO